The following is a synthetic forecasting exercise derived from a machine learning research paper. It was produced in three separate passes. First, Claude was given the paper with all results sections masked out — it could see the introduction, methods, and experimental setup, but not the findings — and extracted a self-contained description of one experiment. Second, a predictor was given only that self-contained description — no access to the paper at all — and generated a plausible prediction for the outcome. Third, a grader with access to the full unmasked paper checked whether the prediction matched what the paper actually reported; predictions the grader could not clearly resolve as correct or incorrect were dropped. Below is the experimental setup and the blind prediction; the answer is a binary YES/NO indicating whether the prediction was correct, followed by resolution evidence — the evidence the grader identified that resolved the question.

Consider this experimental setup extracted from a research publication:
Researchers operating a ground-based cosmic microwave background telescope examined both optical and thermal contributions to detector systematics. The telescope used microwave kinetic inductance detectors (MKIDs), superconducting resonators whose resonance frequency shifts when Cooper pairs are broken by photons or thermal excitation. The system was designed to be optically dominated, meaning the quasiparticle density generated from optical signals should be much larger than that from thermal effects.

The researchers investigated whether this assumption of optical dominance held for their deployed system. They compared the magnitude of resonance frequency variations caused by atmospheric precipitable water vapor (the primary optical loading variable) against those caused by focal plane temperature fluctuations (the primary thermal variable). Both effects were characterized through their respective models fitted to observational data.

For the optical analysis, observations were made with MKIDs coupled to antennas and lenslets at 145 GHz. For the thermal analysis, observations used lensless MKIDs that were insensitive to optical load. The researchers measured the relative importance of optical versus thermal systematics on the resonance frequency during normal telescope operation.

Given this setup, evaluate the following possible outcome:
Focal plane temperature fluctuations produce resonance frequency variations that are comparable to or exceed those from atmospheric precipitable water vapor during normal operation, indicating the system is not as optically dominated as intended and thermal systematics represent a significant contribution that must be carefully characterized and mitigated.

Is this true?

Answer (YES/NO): NO